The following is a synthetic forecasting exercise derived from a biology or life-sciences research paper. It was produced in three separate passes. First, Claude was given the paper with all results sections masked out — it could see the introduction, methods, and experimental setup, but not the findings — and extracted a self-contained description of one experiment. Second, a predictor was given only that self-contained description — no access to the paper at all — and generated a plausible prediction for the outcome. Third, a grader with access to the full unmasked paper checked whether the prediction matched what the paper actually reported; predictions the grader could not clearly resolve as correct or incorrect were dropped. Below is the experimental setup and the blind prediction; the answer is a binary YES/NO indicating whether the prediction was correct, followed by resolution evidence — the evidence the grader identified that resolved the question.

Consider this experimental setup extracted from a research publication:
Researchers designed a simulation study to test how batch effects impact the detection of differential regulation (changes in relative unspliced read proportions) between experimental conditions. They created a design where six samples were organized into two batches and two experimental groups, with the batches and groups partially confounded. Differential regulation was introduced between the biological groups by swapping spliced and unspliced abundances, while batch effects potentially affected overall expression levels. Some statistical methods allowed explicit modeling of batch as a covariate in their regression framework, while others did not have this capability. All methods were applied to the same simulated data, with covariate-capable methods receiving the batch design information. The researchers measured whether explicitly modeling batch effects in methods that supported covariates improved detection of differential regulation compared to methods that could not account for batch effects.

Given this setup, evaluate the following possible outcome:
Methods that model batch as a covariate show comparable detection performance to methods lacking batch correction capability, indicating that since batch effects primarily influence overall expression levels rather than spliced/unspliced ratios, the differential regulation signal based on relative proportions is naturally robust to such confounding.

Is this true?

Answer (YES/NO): NO